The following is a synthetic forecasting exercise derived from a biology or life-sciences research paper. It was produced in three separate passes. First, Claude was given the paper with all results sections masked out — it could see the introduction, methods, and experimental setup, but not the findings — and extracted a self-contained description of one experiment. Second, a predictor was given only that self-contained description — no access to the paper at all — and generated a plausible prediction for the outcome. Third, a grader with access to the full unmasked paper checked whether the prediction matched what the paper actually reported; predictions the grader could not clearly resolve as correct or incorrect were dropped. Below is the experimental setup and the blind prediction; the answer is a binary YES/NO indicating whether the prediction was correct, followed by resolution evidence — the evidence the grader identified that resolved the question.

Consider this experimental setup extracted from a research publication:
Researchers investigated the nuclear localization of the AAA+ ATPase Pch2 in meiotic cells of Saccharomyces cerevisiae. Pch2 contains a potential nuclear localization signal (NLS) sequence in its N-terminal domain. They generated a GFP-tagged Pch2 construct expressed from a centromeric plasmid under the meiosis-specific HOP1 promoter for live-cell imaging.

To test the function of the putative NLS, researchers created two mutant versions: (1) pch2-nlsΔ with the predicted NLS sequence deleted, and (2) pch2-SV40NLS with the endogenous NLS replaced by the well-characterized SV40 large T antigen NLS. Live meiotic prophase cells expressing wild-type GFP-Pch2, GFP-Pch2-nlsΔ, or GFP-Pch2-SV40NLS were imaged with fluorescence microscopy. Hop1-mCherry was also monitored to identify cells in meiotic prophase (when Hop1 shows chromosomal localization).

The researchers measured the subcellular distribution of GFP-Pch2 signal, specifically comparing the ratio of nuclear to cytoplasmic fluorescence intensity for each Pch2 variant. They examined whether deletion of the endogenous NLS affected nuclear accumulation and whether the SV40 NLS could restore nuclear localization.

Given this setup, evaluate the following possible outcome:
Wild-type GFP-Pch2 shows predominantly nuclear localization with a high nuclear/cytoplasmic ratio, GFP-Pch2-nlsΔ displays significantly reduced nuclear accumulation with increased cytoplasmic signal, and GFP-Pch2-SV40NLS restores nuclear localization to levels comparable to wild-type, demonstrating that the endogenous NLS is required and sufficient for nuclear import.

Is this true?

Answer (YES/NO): NO